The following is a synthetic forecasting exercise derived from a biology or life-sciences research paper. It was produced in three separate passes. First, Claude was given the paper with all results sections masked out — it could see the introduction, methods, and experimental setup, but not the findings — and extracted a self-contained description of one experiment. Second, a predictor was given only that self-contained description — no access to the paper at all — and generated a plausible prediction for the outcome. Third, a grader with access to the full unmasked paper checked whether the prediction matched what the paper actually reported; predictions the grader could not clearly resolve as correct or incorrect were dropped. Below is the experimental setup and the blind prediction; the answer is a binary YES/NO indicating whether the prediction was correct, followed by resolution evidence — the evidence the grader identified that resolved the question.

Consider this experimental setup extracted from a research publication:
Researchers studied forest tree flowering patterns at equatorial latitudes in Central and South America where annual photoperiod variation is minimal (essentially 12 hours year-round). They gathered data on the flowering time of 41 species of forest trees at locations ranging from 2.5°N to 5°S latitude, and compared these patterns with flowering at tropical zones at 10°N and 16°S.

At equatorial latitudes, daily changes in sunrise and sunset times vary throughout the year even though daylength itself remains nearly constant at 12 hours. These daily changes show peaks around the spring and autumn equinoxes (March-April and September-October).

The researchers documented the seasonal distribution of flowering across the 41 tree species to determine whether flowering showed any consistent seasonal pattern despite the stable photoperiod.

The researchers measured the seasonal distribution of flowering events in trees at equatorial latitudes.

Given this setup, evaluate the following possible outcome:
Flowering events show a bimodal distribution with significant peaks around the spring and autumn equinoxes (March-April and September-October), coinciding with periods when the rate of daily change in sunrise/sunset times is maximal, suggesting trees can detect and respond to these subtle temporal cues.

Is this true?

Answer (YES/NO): YES